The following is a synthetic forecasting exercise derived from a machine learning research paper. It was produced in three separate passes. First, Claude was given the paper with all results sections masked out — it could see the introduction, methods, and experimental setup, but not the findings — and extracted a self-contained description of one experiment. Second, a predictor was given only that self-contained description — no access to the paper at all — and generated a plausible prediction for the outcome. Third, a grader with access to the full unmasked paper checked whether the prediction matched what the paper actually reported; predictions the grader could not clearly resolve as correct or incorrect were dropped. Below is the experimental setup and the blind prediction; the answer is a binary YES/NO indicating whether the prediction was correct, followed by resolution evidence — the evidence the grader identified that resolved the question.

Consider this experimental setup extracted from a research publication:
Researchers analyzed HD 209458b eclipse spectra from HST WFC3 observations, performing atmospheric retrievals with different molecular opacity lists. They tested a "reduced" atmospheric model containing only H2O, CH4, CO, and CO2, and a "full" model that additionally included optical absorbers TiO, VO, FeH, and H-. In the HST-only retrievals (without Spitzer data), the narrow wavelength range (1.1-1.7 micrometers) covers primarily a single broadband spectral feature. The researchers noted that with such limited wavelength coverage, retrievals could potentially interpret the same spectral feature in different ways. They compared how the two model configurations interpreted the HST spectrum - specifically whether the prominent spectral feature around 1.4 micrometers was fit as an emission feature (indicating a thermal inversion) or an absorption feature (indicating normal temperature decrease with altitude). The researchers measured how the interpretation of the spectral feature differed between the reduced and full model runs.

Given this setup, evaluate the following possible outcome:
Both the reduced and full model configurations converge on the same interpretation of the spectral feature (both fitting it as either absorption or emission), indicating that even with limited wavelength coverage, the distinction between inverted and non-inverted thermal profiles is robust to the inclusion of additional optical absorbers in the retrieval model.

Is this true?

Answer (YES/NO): NO